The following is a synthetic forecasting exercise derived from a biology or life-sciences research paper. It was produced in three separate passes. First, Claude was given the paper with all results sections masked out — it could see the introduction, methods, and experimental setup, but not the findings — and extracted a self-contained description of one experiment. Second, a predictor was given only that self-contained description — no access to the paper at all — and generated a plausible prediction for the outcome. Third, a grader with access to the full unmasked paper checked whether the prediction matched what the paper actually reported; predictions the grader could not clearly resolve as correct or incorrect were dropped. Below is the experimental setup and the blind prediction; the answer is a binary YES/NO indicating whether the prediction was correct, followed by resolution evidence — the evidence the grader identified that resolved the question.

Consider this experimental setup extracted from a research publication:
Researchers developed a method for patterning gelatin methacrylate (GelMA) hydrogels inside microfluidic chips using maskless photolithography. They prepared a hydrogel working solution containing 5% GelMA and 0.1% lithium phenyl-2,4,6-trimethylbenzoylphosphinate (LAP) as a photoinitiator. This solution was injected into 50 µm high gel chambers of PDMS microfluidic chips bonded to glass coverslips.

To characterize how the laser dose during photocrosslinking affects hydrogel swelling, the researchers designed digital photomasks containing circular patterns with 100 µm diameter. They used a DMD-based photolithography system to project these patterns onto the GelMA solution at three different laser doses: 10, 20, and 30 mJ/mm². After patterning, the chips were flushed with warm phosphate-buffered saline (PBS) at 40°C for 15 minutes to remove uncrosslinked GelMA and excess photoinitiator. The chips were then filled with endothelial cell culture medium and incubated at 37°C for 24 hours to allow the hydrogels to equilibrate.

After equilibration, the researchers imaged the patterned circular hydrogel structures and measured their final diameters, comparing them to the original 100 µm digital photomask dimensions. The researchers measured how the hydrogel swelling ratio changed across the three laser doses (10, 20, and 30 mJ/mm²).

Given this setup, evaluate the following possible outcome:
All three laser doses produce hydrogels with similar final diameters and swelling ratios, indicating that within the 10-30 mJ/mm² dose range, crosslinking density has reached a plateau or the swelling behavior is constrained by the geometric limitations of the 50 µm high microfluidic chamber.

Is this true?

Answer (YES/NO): NO